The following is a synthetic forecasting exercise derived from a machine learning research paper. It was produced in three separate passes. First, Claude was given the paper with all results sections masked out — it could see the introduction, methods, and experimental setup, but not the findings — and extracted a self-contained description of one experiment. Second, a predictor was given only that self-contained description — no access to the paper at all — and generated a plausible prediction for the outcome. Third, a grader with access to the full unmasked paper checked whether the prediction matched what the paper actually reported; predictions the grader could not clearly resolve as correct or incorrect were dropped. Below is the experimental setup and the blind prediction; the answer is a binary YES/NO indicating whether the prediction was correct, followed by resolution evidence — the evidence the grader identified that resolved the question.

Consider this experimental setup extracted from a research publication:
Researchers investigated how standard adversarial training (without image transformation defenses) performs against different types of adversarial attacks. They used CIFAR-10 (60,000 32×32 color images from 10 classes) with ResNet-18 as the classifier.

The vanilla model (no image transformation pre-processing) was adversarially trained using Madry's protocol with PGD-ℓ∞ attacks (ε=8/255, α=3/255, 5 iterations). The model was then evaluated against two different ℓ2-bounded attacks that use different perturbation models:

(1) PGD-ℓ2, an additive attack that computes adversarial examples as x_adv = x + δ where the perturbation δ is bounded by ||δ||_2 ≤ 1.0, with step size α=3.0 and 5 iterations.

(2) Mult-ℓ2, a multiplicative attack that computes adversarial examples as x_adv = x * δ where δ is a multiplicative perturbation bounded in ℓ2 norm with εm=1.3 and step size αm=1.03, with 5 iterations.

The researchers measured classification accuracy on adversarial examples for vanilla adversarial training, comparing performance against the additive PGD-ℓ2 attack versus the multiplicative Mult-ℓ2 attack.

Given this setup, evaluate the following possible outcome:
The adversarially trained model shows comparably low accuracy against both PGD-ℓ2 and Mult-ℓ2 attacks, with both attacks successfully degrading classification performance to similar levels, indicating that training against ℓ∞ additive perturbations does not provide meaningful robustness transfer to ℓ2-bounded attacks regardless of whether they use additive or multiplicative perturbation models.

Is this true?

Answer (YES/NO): NO